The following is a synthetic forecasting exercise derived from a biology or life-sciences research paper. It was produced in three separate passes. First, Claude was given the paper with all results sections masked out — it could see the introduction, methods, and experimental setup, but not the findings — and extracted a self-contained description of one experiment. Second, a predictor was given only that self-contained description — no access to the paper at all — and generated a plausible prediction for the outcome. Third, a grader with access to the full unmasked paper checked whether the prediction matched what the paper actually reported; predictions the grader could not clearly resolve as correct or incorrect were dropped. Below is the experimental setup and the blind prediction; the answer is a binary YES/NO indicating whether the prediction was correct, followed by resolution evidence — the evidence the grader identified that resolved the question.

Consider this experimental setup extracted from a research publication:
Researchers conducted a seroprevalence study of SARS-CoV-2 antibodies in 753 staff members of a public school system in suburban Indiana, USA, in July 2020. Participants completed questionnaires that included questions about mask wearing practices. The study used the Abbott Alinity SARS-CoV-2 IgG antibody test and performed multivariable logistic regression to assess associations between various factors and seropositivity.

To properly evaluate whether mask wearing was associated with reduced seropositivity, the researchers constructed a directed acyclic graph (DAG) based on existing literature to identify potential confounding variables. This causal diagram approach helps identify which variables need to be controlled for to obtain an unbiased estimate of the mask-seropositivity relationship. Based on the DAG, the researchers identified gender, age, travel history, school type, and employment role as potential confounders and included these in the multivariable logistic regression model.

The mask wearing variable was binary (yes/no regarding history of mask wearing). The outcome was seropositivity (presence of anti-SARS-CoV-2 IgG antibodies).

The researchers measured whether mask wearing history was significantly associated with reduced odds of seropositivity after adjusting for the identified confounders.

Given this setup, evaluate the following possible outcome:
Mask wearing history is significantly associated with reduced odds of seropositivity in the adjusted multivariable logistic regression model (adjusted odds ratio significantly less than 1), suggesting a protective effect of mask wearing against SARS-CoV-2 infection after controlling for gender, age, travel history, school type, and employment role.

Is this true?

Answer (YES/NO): NO